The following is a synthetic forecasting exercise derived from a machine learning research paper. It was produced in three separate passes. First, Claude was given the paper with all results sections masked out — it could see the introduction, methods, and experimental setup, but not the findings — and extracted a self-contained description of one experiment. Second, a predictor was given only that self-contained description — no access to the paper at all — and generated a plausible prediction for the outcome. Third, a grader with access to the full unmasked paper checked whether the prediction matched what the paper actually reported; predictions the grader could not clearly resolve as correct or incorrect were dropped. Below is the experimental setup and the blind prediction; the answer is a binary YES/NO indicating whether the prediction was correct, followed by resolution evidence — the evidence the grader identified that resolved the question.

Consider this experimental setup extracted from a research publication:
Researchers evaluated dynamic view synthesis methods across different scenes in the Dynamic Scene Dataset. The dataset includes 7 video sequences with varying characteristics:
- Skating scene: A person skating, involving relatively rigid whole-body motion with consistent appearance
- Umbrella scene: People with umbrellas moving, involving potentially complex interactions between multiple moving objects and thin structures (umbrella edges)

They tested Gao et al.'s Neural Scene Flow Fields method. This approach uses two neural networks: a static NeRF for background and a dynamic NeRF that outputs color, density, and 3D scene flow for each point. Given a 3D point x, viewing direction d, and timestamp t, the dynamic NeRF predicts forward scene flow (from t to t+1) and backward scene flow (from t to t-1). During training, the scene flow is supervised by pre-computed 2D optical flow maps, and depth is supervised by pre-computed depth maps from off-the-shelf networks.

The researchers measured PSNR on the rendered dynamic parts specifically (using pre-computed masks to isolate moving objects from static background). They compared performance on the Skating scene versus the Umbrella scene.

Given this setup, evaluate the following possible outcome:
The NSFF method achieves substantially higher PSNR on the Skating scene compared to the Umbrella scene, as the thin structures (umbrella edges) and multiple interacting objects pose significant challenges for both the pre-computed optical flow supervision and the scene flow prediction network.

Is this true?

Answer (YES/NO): YES